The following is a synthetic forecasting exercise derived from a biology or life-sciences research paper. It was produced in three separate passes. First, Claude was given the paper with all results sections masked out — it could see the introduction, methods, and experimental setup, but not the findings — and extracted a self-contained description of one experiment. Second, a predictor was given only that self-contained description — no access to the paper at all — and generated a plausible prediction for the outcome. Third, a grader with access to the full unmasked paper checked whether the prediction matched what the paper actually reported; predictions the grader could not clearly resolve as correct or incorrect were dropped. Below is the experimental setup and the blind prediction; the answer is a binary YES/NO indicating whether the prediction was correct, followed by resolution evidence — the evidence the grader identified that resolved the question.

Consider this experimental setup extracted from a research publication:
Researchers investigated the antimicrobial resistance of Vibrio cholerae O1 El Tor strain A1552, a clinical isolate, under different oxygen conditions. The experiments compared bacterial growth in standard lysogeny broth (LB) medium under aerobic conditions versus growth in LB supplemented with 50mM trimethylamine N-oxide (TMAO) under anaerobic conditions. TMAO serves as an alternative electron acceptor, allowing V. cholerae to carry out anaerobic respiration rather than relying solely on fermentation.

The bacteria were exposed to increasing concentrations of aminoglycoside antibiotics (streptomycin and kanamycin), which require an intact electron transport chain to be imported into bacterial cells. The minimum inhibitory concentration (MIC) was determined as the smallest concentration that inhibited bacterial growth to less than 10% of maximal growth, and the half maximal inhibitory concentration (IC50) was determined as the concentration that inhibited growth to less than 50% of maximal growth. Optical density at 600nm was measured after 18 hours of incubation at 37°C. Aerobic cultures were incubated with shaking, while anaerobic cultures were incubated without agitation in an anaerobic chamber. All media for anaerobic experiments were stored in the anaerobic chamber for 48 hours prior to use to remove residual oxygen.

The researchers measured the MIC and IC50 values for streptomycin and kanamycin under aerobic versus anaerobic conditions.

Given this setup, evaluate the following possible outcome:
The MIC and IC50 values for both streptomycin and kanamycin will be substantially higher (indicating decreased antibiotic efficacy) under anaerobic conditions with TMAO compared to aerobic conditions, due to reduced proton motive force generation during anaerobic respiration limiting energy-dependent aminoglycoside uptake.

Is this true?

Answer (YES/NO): YES